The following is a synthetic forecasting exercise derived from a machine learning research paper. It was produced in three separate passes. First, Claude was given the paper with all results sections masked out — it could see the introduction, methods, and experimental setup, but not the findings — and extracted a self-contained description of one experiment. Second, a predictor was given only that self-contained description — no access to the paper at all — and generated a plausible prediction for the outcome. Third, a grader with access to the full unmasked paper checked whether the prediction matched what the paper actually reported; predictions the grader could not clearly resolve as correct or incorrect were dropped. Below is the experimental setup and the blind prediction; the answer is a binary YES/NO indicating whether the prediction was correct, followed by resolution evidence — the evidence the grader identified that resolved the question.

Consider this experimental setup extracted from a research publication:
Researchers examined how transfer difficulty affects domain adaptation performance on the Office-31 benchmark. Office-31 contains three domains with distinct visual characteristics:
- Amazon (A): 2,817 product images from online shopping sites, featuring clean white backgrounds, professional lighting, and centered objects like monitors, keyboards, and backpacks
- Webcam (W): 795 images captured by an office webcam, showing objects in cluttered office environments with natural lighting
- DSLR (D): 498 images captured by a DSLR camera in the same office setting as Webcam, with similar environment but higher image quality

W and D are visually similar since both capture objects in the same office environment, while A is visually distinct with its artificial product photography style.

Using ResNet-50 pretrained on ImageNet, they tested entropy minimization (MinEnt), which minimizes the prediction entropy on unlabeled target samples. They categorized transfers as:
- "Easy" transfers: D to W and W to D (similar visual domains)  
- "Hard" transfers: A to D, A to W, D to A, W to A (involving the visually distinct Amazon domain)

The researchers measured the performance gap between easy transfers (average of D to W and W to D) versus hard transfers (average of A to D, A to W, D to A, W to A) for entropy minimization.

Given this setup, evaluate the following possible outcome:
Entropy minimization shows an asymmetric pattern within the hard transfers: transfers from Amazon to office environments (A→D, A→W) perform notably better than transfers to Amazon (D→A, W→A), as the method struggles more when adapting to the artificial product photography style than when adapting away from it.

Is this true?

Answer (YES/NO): YES